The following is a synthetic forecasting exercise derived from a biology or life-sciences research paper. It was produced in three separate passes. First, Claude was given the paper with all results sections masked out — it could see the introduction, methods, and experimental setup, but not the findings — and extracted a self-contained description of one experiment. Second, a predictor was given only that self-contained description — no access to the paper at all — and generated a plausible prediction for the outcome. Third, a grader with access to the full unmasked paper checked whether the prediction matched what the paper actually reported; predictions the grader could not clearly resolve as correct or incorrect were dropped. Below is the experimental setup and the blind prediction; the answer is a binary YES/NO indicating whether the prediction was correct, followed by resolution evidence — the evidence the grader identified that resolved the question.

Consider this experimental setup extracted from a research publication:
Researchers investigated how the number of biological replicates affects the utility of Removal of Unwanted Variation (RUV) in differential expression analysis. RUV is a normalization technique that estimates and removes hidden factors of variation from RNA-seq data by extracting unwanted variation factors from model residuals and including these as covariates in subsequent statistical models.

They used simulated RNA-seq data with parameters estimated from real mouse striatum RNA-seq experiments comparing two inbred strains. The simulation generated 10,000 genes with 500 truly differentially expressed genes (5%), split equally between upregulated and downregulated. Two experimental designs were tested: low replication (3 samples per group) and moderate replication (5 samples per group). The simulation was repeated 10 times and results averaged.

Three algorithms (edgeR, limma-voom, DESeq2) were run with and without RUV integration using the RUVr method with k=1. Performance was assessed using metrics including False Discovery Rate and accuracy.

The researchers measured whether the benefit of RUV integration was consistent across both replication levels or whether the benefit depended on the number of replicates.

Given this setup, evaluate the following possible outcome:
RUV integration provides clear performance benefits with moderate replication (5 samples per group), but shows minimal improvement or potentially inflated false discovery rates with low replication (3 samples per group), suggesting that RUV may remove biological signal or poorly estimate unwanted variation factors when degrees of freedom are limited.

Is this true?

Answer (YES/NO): NO